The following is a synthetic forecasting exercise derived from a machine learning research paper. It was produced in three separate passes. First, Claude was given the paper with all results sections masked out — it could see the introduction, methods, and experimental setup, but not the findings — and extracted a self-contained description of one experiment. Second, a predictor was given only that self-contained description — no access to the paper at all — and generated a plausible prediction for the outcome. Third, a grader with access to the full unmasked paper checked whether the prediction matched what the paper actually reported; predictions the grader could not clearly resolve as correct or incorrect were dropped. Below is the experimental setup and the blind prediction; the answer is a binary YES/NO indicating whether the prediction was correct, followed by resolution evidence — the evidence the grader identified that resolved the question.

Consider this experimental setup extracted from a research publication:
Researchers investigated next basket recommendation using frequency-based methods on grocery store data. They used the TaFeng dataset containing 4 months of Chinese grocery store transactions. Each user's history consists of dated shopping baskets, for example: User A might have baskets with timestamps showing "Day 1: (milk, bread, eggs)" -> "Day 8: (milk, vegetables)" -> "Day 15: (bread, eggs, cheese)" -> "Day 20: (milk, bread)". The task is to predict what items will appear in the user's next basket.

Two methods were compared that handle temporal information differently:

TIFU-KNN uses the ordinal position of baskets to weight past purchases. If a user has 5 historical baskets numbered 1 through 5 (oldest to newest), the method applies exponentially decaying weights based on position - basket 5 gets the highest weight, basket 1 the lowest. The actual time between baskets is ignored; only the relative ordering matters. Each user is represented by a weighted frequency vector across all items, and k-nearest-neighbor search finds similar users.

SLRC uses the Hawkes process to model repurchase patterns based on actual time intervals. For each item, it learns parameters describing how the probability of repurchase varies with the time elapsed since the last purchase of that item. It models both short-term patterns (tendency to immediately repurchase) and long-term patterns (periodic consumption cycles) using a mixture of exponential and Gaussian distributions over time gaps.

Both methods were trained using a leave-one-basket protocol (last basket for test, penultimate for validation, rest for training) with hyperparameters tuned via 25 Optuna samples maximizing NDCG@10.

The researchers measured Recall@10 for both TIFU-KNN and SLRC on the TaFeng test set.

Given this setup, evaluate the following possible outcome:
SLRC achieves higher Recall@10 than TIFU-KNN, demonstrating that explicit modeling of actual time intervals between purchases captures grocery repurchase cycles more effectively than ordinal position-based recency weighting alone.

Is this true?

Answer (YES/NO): YES